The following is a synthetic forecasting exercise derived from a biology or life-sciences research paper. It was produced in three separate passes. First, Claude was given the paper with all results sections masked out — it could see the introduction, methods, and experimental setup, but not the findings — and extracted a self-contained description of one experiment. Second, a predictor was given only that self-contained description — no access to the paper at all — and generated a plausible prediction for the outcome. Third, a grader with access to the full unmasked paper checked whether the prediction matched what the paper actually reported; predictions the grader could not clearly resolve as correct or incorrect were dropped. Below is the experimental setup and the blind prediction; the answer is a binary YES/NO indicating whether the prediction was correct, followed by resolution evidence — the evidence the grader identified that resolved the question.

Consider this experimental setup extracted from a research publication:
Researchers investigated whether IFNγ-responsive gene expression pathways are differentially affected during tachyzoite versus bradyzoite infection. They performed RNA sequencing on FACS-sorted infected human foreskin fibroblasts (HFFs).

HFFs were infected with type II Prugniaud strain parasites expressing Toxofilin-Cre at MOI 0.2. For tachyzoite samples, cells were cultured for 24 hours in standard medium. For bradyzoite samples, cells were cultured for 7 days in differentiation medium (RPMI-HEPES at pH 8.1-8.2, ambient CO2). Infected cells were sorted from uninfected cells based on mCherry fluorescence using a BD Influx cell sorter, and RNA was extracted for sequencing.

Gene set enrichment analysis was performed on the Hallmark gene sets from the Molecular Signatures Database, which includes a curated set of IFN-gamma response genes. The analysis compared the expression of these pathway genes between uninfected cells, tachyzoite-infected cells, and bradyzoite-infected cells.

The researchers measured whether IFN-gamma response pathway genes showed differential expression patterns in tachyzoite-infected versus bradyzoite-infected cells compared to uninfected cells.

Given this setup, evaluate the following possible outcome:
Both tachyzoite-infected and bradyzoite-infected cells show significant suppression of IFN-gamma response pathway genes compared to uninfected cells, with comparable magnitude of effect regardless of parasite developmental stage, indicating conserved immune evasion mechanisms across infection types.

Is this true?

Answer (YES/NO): NO